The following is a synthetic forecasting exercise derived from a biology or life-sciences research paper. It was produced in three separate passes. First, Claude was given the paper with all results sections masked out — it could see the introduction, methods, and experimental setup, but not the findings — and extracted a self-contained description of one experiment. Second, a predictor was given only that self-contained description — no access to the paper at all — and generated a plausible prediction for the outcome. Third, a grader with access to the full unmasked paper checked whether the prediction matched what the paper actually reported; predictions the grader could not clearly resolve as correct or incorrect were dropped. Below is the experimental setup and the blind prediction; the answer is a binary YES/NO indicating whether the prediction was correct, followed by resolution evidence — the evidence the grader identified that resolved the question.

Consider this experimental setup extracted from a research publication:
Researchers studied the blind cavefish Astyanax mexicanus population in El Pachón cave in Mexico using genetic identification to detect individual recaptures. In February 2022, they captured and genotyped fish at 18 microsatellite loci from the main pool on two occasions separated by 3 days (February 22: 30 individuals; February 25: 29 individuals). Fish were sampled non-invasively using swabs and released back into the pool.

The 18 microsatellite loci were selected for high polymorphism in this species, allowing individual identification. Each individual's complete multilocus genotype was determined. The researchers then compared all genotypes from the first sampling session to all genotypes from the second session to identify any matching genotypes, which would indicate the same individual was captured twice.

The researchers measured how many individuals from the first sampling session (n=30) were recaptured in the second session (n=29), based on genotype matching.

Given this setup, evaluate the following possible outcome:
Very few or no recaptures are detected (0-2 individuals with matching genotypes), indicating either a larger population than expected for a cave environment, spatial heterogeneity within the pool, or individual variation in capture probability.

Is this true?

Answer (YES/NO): NO